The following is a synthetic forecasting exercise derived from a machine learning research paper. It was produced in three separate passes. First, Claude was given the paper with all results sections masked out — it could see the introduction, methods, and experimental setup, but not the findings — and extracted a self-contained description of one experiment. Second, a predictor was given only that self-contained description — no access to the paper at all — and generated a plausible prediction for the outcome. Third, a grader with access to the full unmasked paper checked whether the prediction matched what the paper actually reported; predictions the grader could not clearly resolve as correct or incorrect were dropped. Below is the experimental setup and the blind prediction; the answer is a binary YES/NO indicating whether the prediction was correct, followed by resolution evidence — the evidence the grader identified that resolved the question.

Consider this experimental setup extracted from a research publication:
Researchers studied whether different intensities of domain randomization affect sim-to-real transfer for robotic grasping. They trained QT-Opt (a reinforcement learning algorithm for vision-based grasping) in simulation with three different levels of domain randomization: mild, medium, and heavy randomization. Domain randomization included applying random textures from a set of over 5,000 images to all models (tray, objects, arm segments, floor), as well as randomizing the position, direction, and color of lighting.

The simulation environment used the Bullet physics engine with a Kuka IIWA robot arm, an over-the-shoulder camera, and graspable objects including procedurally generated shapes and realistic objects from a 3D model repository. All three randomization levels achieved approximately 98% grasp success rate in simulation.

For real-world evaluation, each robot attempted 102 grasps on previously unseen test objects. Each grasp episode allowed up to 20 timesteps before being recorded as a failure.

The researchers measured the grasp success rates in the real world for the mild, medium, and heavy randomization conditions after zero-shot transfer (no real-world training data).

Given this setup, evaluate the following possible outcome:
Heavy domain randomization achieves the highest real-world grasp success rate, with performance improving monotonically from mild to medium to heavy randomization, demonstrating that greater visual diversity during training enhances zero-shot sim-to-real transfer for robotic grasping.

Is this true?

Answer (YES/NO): NO